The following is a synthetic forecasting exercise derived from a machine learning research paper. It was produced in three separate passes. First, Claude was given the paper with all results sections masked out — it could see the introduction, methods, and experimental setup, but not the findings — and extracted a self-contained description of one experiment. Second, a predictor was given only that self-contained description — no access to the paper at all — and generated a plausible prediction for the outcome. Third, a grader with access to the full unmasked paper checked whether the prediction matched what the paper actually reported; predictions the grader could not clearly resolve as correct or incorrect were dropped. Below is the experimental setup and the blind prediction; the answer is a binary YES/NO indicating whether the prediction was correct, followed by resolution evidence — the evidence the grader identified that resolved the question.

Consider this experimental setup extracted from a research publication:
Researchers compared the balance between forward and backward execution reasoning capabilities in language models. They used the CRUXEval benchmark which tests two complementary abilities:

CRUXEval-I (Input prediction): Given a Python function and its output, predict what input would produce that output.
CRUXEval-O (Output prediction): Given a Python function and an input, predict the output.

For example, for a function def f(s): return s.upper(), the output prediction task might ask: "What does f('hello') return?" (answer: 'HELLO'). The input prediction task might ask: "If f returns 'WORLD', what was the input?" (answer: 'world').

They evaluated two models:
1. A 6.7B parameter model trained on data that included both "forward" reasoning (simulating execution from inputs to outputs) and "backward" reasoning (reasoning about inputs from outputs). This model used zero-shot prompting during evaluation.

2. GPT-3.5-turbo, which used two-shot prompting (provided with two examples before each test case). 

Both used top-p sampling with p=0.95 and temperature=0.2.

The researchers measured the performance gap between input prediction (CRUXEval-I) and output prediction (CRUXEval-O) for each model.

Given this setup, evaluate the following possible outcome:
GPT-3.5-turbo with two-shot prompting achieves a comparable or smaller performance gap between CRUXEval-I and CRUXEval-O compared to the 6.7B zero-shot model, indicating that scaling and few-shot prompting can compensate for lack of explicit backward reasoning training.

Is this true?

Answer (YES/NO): NO